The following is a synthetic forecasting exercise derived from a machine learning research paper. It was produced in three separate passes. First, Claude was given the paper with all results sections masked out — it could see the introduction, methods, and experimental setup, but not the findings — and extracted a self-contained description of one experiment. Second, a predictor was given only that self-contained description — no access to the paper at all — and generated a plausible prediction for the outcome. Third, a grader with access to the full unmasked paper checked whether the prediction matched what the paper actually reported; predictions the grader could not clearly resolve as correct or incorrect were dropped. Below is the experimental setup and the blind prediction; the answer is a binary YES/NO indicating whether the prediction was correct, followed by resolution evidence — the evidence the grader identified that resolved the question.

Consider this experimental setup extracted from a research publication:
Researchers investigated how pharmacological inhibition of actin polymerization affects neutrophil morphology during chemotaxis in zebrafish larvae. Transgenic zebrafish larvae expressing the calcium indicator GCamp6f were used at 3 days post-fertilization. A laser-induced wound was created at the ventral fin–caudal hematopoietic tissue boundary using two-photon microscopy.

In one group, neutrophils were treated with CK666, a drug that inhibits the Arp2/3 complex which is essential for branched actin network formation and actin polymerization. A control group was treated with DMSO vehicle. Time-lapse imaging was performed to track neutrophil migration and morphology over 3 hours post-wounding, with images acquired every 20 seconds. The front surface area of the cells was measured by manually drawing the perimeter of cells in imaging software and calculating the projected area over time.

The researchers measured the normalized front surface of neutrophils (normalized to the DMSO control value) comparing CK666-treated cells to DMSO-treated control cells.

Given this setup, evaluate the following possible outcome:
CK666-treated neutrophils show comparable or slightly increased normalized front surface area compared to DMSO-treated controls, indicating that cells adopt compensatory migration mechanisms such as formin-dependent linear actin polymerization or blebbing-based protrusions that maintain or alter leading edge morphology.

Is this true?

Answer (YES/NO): NO